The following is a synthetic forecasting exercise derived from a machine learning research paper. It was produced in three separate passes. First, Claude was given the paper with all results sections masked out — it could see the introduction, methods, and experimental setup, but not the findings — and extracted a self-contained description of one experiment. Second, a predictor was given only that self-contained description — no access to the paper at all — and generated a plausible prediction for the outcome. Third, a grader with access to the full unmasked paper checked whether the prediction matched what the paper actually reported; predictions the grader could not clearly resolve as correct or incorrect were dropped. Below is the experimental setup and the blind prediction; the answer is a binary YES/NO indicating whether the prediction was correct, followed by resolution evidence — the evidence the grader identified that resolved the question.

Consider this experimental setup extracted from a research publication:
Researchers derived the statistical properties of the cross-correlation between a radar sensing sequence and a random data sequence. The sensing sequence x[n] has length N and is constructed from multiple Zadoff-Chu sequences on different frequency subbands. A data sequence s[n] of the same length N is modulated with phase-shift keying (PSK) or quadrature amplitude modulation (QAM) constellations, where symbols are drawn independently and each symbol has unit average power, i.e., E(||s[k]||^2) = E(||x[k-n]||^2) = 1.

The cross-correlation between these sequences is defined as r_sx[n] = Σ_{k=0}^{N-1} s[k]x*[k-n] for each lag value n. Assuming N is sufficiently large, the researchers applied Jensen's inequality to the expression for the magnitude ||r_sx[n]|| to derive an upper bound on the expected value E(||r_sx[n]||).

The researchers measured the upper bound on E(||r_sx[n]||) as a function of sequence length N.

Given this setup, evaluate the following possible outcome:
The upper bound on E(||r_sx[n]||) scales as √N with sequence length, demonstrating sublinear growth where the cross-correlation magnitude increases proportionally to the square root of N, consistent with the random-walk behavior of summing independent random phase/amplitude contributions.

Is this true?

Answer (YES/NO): YES